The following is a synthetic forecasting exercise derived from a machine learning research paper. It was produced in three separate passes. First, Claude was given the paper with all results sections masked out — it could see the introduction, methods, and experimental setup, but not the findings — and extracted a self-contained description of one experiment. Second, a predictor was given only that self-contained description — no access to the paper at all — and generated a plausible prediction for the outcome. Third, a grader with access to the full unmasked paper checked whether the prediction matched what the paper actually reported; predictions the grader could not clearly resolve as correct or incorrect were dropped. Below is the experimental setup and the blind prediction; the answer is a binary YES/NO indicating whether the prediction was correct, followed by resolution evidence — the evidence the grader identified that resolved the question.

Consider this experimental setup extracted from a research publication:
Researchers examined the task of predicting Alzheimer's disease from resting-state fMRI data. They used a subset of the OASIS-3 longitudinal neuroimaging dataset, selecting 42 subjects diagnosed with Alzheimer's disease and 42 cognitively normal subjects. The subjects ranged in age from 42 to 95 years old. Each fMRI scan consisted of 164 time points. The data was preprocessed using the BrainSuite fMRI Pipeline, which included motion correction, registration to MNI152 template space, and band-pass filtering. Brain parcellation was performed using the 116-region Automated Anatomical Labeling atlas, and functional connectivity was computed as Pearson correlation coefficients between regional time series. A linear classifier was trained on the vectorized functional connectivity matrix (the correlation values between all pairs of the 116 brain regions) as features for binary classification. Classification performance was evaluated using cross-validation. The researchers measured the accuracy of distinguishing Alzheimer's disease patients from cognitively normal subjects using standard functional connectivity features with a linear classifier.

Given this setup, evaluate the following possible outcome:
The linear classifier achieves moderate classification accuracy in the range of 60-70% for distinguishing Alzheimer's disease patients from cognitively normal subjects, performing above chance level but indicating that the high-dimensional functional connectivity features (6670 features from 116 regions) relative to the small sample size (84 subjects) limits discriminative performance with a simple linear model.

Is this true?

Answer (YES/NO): NO